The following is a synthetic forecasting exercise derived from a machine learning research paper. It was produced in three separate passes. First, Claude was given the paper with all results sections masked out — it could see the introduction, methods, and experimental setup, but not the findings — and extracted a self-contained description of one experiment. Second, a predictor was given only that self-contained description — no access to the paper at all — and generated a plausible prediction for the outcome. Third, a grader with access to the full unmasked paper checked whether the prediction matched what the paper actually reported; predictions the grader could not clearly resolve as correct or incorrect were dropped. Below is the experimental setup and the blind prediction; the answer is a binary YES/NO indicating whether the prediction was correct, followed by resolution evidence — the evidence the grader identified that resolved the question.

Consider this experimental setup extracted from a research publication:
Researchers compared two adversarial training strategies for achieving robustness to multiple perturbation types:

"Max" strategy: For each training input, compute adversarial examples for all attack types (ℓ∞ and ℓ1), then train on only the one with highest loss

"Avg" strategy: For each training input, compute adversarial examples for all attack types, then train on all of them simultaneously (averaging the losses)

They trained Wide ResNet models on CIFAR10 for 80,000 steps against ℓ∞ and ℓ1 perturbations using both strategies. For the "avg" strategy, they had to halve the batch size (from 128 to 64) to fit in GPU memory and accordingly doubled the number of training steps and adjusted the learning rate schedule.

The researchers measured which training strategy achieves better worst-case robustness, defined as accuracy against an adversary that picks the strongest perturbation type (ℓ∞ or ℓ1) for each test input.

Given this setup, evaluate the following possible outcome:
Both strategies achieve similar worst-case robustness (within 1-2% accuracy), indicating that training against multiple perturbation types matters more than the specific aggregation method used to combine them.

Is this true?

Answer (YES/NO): YES